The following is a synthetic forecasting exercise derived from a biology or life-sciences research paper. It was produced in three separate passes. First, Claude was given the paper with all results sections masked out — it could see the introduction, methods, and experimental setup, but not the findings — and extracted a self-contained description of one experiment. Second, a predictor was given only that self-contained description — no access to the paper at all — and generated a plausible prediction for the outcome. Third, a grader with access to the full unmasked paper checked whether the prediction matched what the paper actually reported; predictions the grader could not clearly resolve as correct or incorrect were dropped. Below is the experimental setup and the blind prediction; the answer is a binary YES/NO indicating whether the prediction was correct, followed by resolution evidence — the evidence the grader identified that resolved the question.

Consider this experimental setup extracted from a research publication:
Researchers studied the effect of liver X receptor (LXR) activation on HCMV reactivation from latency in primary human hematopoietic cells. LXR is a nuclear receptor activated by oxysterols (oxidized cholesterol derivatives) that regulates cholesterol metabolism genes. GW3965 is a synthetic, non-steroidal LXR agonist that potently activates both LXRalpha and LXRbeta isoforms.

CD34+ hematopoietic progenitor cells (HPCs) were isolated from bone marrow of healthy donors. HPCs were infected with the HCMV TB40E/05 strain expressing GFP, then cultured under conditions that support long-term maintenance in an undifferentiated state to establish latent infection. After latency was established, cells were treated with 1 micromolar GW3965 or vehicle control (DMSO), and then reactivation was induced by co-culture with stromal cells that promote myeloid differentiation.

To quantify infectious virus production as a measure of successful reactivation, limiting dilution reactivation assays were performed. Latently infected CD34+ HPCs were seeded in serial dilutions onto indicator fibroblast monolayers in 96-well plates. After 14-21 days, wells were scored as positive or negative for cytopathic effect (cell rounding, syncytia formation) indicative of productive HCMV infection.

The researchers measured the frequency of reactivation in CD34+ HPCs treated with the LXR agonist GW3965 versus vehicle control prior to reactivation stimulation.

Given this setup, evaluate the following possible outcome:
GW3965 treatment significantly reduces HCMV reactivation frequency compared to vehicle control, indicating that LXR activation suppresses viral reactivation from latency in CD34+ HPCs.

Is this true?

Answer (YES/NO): YES